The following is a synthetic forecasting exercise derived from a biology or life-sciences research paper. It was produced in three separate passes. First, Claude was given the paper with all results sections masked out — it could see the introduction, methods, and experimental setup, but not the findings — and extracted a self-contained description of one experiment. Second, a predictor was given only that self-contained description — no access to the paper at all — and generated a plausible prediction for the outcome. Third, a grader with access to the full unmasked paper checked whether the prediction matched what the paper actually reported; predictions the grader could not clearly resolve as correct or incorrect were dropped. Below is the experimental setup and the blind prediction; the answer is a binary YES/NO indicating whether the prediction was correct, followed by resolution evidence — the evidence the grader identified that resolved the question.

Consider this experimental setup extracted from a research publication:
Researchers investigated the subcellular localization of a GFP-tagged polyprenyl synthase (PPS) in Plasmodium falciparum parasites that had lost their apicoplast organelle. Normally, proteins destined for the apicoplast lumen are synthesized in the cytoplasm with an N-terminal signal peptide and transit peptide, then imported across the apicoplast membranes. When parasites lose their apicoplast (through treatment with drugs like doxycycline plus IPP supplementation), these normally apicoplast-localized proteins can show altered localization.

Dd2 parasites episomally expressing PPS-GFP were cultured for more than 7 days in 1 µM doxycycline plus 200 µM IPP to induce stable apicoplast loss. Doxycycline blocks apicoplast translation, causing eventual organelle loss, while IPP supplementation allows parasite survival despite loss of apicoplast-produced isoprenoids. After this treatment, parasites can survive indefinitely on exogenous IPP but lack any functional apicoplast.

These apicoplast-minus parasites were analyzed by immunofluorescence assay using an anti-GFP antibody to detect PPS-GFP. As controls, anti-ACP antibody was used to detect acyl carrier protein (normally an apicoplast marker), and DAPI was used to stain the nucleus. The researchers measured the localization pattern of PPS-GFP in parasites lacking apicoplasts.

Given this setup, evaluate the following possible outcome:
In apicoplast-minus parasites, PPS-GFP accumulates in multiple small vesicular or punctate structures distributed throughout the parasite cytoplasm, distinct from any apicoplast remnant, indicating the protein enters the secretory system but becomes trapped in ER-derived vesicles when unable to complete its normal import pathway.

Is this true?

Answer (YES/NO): YES